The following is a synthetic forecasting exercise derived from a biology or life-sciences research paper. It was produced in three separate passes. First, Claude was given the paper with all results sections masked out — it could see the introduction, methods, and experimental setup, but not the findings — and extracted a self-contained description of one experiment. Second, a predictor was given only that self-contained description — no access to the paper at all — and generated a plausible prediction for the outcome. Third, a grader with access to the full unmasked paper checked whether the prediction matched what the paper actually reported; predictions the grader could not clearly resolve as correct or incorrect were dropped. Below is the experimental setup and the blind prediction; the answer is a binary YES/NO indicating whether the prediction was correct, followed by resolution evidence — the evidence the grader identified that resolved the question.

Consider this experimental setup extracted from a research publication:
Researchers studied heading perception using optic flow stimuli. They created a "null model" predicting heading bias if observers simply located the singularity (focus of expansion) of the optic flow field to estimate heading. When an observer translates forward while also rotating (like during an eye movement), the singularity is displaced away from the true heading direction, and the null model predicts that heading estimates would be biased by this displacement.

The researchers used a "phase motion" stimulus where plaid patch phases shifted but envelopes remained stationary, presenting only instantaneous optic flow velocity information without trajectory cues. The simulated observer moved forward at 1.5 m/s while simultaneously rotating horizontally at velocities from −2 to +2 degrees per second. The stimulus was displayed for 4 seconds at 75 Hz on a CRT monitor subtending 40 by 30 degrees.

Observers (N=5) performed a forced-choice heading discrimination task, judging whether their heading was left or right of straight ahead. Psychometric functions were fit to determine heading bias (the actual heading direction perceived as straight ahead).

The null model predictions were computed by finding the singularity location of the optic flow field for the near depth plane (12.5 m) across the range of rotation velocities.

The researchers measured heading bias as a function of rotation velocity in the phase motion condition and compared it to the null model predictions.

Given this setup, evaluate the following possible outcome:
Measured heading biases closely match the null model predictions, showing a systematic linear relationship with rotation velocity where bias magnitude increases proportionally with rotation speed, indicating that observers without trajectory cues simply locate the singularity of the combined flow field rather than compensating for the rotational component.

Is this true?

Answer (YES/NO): NO